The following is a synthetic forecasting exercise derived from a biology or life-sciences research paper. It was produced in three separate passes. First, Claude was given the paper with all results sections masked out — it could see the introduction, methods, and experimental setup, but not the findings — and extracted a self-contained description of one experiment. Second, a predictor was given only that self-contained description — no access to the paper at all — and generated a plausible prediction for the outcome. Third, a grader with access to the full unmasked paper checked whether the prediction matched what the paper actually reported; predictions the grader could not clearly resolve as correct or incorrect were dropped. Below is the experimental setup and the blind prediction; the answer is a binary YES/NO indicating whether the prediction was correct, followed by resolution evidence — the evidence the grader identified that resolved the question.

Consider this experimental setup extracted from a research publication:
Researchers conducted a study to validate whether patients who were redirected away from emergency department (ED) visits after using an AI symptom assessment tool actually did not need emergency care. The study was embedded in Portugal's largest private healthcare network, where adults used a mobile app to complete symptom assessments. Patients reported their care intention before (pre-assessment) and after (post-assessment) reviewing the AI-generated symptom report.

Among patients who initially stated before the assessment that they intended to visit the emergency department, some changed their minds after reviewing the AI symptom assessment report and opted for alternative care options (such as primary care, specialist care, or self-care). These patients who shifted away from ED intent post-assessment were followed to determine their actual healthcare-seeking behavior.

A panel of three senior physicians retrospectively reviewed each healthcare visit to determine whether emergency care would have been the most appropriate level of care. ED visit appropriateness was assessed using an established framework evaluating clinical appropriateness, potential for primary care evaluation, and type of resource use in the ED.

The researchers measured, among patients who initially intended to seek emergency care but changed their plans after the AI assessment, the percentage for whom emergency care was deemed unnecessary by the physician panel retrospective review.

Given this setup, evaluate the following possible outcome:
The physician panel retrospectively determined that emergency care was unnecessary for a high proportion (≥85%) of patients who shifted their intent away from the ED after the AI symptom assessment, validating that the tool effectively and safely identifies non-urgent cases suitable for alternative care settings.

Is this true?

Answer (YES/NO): YES